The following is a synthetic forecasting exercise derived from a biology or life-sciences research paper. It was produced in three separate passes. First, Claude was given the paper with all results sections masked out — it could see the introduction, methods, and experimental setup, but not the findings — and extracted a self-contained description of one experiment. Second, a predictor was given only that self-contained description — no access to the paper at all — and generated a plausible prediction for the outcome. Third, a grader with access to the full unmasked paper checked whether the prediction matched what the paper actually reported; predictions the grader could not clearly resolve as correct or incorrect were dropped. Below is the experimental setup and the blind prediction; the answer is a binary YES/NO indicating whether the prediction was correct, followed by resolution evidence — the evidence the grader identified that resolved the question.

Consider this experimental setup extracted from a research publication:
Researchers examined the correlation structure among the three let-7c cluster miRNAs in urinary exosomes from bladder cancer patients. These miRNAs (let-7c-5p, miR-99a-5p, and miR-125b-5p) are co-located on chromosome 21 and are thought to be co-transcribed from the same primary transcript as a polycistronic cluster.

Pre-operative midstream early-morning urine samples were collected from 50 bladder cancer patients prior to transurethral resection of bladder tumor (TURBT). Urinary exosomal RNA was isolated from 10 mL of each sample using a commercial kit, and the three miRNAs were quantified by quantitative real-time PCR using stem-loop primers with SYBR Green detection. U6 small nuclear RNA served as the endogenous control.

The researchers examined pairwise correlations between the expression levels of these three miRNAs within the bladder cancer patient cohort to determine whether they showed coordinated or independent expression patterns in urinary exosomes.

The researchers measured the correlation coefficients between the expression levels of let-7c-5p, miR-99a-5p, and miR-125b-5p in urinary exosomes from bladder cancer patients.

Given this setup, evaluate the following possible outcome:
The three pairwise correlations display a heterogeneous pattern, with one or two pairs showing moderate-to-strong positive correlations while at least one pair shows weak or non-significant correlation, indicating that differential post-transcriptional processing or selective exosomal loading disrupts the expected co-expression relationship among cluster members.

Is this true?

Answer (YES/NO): YES